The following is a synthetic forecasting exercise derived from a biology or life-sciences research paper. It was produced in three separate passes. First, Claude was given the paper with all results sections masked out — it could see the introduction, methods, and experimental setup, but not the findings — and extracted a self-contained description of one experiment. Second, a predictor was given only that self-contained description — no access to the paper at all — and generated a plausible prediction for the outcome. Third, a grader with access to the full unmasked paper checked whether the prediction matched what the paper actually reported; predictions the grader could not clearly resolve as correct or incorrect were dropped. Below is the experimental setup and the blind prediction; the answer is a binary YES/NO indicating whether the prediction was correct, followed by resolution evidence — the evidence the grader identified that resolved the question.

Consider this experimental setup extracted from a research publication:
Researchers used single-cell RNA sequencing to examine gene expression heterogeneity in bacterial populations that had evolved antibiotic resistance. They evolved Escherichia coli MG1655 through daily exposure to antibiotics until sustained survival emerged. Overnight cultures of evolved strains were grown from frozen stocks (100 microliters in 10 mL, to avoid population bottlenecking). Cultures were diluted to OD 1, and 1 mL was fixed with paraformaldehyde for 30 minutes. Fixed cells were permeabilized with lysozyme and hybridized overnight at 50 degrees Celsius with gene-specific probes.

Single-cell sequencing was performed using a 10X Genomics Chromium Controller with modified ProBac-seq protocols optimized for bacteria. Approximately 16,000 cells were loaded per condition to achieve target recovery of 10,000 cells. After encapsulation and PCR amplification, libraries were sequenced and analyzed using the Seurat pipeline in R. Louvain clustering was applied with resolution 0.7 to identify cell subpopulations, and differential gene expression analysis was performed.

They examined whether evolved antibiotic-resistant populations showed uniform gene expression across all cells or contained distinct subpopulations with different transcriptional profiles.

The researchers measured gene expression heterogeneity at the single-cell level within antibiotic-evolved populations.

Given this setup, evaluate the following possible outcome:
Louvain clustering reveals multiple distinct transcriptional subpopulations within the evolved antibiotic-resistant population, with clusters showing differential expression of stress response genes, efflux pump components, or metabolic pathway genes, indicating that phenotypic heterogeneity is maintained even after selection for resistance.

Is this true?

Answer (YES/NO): YES